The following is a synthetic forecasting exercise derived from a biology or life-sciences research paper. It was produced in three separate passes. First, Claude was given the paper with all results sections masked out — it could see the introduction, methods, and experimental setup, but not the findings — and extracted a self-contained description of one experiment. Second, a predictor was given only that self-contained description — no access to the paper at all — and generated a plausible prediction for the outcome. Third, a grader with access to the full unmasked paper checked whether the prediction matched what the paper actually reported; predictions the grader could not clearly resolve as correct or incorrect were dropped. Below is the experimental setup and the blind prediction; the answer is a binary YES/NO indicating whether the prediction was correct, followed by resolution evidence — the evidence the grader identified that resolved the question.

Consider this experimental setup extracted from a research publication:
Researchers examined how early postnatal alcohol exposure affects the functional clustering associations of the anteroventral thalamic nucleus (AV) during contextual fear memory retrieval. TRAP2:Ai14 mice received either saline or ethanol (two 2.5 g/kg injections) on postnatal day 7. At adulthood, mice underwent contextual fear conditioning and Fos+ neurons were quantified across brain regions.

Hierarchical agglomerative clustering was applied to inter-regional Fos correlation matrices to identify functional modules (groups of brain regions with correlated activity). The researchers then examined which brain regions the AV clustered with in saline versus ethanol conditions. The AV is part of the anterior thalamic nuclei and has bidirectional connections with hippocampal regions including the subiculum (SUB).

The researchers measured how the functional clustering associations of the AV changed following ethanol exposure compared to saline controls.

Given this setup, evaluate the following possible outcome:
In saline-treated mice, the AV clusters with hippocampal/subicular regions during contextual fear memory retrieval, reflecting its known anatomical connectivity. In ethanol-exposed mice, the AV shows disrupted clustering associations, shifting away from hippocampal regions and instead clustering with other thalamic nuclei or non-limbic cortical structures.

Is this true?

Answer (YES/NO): NO